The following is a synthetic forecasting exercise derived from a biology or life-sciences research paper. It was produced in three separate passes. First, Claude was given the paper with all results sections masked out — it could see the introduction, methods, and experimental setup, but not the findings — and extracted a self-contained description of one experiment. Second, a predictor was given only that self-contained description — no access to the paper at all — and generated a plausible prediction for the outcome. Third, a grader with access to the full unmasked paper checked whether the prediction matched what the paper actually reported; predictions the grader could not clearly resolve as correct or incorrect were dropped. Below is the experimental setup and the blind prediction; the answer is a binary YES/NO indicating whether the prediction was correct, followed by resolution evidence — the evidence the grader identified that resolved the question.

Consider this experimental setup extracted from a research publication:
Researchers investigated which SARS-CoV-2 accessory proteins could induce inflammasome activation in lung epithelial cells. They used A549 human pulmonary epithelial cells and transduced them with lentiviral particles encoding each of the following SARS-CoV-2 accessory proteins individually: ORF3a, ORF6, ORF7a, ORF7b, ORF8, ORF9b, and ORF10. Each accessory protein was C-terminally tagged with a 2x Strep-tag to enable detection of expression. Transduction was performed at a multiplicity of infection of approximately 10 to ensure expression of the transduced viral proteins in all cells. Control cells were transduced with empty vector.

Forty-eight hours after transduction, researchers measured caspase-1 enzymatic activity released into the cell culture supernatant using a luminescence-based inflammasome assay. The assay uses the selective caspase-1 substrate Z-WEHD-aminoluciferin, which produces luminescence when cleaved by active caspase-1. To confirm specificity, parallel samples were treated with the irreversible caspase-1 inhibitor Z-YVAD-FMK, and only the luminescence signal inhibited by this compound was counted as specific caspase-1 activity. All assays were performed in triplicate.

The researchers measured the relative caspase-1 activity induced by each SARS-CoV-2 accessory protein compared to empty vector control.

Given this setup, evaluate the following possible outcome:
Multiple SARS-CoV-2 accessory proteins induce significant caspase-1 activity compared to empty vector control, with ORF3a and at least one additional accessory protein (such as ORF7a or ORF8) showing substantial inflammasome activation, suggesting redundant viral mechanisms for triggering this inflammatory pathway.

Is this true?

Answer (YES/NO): NO